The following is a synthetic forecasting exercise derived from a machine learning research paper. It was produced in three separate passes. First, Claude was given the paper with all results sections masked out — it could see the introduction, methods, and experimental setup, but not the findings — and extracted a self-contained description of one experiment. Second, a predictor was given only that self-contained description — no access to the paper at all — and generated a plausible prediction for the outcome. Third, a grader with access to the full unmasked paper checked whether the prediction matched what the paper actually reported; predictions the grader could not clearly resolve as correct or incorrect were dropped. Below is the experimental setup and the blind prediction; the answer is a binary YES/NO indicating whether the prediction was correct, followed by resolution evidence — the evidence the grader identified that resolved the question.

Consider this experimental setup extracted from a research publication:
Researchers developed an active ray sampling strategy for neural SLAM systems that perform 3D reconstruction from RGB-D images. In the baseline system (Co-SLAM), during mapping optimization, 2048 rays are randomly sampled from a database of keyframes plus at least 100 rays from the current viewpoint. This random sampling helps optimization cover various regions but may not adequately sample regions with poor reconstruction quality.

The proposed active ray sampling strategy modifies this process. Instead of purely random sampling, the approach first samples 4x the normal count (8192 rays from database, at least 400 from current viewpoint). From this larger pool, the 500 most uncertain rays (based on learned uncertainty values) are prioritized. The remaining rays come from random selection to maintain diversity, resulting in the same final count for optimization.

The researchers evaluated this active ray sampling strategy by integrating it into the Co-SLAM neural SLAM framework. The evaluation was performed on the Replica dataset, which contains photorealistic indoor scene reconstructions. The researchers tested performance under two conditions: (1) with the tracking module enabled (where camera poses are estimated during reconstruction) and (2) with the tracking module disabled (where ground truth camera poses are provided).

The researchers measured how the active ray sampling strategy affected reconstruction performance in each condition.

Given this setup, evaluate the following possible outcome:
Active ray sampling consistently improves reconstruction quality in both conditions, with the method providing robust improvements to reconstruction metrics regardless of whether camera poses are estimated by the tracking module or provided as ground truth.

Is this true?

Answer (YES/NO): NO